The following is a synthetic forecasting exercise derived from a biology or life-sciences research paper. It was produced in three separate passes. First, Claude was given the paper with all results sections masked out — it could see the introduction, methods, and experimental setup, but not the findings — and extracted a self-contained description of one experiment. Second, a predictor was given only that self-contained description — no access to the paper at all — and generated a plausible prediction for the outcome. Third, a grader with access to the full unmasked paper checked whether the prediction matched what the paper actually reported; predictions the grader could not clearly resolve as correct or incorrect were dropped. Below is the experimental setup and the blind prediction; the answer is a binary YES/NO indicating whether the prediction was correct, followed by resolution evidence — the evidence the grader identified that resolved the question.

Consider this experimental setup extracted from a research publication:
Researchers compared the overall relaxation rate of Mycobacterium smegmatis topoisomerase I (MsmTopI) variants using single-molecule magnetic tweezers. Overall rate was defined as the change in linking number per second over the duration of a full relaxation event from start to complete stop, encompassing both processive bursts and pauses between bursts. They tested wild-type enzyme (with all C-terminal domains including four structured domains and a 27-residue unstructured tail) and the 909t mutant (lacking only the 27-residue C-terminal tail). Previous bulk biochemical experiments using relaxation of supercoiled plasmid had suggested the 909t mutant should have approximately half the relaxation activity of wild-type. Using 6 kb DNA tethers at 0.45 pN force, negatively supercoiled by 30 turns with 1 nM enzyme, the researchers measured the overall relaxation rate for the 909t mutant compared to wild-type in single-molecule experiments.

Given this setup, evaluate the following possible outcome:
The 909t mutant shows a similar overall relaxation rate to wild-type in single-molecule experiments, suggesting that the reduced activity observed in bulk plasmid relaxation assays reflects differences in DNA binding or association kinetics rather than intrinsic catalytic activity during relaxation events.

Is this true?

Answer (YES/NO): NO